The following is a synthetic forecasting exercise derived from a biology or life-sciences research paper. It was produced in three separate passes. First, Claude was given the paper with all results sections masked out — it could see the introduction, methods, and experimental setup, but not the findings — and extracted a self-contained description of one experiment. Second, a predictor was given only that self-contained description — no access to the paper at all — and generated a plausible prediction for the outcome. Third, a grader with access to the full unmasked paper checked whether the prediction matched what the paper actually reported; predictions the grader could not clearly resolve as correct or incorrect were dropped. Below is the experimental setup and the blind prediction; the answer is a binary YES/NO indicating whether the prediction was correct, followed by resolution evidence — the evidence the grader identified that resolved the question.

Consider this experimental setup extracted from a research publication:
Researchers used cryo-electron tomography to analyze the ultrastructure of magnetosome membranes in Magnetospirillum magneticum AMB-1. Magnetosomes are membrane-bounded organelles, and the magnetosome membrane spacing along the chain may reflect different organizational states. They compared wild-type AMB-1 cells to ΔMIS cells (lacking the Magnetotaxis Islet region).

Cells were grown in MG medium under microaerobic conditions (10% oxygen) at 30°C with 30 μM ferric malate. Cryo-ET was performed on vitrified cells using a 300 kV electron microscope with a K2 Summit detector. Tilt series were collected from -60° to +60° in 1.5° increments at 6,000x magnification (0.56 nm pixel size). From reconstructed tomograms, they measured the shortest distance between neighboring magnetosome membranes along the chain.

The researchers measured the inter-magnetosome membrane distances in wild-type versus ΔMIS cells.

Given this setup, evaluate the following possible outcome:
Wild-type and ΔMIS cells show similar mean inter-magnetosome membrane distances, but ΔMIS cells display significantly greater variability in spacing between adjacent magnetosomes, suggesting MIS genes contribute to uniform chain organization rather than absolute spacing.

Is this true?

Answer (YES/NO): NO